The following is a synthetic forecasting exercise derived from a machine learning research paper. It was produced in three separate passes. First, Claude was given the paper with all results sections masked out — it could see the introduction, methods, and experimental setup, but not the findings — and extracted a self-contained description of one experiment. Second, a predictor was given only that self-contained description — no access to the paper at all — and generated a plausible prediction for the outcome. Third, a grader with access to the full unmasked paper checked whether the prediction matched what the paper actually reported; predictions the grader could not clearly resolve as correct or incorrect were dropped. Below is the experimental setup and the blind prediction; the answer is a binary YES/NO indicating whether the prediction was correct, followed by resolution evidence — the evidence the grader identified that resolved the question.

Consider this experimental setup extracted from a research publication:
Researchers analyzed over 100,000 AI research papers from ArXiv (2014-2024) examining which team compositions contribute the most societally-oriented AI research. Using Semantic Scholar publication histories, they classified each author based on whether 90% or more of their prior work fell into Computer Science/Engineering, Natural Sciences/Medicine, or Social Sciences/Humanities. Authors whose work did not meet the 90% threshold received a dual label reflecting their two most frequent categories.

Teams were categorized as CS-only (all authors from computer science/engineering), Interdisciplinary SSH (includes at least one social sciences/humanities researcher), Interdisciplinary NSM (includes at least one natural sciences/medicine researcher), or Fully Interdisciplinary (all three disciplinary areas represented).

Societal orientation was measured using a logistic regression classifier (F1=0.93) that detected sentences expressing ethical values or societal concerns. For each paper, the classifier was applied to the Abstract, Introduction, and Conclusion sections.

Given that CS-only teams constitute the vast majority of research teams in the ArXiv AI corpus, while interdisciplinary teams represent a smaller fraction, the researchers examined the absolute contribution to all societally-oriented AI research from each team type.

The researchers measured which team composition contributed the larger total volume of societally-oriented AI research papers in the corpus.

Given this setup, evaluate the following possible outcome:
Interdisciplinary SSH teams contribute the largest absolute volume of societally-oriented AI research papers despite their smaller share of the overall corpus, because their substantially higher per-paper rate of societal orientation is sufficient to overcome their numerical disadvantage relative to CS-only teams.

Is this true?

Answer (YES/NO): NO